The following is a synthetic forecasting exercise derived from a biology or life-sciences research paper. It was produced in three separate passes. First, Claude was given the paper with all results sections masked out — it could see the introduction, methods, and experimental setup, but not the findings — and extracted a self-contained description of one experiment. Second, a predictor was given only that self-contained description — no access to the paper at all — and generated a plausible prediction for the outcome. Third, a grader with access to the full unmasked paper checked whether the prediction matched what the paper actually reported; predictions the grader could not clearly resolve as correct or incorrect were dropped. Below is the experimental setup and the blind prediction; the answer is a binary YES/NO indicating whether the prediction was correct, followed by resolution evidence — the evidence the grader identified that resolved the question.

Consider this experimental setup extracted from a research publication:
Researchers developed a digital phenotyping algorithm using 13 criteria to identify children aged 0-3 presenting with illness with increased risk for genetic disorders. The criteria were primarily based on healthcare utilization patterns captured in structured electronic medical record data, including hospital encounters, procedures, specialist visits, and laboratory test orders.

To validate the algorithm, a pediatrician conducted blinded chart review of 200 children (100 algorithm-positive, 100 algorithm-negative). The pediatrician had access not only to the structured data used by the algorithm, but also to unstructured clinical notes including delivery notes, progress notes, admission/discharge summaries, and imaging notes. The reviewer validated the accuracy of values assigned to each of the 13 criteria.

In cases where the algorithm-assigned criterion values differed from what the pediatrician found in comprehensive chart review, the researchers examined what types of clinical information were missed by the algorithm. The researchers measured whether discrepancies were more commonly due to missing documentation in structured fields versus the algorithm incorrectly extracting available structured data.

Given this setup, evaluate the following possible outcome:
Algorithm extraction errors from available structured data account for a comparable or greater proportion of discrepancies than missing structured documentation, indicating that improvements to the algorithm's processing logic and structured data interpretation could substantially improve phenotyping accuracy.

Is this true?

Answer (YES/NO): NO